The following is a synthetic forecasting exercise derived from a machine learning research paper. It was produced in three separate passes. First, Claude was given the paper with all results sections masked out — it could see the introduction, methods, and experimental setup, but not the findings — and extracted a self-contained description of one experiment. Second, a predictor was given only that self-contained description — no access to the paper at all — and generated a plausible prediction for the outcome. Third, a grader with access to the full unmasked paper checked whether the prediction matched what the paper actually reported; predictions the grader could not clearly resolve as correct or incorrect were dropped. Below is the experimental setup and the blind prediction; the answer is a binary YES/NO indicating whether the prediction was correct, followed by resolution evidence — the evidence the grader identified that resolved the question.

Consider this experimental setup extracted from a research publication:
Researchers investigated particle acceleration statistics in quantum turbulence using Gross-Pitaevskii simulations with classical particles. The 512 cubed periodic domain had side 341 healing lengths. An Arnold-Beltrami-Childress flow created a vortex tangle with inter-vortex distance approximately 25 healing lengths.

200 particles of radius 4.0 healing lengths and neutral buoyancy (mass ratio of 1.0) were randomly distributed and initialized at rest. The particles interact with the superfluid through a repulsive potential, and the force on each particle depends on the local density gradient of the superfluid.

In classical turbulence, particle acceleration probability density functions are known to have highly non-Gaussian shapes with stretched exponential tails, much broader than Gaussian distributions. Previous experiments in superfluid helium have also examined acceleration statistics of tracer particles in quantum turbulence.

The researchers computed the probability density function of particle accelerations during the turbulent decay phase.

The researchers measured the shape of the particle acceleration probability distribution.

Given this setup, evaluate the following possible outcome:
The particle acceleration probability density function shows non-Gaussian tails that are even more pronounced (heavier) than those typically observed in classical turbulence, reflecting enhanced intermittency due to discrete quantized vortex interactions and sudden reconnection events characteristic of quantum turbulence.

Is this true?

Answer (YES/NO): NO